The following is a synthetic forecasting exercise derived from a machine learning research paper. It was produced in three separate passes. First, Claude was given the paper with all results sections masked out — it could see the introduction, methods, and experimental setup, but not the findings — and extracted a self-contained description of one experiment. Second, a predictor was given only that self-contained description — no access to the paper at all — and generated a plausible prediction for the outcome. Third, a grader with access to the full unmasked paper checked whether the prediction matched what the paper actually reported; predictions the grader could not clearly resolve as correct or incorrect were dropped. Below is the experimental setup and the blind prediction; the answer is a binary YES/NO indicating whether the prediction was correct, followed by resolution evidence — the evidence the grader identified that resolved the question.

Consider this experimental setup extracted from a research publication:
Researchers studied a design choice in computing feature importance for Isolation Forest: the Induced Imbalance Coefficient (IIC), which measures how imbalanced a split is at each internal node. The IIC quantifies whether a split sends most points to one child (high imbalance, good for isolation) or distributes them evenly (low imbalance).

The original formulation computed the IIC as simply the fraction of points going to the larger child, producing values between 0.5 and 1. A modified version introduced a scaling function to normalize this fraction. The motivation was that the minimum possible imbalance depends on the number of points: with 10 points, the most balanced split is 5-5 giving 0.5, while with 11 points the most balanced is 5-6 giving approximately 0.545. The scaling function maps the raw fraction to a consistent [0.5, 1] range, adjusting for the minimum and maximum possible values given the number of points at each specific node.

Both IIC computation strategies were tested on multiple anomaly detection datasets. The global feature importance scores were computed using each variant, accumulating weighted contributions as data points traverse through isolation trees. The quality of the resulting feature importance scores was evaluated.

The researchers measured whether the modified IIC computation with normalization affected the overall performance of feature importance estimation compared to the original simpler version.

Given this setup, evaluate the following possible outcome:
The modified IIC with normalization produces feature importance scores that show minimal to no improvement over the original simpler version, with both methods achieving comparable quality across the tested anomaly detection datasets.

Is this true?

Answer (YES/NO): YES